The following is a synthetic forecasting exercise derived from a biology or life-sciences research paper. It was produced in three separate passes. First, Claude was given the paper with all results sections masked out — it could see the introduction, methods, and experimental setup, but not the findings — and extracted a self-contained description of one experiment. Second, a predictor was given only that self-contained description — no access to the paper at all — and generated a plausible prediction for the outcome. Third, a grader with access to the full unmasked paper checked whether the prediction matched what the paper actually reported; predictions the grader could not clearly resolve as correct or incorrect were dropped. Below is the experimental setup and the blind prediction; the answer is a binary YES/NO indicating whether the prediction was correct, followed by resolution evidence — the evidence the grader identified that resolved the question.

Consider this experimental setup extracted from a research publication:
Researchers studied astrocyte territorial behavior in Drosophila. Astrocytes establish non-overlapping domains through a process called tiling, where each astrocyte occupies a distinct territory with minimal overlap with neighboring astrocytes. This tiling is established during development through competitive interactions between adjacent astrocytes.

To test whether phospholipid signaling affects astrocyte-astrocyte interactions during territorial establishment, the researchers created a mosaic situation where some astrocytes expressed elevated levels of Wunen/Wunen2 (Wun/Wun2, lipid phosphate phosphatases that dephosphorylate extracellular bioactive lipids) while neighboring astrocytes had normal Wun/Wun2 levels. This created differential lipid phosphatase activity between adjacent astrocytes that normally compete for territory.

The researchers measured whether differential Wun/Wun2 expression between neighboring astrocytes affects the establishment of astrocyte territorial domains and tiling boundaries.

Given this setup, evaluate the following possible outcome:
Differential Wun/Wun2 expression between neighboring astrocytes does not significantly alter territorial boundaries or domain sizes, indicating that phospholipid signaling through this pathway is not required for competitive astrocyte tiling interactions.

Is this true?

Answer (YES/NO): NO